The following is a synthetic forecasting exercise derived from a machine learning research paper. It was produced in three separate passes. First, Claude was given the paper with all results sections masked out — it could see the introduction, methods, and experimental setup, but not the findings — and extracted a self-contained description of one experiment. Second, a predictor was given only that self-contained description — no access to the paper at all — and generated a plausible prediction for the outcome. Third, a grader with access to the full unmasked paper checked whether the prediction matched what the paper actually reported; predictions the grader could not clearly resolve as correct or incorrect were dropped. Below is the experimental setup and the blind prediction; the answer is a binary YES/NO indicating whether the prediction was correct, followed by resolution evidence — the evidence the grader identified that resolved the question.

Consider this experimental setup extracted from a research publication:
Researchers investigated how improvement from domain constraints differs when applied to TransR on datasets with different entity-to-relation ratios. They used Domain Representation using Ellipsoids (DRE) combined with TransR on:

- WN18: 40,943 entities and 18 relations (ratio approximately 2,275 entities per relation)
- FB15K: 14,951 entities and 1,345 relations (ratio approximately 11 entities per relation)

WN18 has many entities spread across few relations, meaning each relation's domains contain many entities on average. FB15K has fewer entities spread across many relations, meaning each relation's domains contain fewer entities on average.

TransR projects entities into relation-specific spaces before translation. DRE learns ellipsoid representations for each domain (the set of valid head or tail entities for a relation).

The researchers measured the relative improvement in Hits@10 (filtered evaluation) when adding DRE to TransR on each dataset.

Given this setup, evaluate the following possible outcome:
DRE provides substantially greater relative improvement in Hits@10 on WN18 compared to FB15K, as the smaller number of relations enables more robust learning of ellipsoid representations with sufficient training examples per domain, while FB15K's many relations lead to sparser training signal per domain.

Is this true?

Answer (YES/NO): NO